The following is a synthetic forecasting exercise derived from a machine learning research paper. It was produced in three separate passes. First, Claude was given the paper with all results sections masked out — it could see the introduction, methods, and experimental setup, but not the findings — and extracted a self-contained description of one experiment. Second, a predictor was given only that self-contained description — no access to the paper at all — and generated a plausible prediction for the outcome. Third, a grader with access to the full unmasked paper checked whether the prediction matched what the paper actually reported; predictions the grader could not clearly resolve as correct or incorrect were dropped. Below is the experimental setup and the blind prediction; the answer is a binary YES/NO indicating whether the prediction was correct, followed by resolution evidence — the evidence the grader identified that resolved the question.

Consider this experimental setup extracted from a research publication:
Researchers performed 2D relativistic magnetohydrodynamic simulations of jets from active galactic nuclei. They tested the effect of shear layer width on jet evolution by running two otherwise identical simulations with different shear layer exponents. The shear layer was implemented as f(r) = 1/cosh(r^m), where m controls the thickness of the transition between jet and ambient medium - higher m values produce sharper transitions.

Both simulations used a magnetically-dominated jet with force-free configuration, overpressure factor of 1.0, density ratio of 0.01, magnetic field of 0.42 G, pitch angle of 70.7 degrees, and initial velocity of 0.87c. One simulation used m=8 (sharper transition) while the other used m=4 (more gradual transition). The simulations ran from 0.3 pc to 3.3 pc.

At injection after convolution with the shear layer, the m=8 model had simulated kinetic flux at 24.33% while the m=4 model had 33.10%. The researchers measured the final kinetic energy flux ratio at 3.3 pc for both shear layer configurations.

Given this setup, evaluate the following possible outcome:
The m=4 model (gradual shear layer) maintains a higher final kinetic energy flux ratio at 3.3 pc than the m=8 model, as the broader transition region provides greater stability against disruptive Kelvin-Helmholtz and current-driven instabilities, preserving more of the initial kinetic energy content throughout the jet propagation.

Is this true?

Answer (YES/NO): NO